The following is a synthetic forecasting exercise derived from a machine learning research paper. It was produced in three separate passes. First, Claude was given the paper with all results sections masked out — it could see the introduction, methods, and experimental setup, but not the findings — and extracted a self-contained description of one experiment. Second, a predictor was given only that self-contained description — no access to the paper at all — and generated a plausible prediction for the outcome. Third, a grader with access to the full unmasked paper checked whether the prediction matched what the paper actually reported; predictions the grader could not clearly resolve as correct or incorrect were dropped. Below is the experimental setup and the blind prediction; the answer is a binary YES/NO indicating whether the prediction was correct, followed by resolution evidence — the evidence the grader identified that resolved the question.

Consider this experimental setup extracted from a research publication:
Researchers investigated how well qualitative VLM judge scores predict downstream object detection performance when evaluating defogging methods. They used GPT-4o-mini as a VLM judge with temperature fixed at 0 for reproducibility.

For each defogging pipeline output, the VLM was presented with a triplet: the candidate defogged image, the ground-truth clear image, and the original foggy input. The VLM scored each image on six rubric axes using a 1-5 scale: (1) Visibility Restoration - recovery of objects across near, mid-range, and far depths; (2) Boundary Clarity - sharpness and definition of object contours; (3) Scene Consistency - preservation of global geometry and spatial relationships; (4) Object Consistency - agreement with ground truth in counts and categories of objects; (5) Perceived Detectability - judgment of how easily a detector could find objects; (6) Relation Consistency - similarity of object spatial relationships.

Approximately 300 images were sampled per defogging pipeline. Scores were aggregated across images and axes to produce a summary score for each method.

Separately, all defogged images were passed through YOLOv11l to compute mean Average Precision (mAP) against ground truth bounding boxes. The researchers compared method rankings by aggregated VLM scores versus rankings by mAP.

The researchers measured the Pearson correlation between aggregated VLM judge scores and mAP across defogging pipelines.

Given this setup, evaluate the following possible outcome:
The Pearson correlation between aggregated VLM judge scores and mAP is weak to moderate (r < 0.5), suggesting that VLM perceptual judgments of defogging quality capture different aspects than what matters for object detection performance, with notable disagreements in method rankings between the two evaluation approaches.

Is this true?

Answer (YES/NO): NO